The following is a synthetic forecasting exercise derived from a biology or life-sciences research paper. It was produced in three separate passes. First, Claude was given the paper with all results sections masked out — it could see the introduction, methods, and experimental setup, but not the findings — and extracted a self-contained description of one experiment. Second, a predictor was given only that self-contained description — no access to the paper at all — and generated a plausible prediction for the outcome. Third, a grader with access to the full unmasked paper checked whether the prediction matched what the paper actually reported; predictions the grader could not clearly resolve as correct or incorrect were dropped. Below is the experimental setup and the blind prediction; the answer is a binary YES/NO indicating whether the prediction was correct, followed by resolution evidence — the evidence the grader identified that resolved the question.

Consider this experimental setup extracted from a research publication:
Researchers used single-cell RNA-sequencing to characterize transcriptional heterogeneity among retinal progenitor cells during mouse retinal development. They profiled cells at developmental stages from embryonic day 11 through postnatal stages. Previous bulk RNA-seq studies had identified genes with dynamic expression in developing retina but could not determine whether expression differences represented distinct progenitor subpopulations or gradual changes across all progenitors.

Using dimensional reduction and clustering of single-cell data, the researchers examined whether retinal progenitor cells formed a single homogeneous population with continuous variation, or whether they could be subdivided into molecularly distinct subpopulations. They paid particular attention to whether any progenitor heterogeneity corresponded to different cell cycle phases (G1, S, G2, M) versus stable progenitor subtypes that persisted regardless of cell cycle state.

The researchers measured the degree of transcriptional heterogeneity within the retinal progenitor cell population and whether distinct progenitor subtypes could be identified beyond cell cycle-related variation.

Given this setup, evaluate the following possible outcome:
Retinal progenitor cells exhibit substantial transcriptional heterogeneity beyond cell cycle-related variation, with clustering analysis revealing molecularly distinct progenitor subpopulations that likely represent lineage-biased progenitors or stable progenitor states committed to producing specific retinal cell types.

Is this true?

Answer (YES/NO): NO